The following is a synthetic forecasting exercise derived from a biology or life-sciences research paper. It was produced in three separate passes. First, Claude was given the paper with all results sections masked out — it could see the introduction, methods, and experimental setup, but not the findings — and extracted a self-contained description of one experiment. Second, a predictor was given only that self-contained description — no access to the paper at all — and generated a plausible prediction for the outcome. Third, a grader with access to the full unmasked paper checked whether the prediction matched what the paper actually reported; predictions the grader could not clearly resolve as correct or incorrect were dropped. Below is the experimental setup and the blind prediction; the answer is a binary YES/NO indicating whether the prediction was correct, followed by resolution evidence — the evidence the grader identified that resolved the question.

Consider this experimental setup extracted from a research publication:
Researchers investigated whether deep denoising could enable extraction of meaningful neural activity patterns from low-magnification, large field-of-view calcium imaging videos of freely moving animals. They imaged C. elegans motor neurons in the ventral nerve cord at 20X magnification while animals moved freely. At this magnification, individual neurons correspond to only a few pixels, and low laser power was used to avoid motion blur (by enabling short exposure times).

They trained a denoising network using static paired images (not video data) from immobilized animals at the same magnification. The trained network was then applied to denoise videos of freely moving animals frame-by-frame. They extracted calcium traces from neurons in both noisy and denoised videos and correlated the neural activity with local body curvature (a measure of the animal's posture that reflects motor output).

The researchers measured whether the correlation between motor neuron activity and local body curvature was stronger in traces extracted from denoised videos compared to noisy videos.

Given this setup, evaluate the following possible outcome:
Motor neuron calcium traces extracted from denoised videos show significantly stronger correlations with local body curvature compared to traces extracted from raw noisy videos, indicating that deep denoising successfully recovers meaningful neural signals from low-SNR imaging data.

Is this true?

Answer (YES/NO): YES